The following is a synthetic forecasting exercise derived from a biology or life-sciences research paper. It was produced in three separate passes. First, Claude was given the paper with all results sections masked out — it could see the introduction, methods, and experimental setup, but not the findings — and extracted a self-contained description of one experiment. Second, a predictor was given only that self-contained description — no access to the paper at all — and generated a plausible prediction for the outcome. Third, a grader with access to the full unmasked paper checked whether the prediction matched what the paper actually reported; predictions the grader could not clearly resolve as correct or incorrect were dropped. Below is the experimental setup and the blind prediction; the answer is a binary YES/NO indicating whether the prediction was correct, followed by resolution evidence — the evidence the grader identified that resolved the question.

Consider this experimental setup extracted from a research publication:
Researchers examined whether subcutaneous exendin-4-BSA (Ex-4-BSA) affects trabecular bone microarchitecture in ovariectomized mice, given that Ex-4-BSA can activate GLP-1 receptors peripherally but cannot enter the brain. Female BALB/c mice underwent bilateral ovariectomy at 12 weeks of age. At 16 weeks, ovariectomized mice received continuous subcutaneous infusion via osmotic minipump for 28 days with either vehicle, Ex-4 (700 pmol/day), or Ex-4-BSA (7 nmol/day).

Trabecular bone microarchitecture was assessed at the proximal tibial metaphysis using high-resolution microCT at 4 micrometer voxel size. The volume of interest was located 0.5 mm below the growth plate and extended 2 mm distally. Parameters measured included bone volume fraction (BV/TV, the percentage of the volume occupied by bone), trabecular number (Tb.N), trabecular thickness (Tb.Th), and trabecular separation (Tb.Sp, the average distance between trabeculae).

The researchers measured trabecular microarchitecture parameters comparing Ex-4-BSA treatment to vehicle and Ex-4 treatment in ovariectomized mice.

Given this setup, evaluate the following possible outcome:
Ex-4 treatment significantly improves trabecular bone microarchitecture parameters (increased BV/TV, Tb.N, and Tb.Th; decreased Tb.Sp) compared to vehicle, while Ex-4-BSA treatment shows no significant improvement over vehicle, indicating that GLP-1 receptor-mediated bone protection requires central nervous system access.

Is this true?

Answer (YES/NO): NO